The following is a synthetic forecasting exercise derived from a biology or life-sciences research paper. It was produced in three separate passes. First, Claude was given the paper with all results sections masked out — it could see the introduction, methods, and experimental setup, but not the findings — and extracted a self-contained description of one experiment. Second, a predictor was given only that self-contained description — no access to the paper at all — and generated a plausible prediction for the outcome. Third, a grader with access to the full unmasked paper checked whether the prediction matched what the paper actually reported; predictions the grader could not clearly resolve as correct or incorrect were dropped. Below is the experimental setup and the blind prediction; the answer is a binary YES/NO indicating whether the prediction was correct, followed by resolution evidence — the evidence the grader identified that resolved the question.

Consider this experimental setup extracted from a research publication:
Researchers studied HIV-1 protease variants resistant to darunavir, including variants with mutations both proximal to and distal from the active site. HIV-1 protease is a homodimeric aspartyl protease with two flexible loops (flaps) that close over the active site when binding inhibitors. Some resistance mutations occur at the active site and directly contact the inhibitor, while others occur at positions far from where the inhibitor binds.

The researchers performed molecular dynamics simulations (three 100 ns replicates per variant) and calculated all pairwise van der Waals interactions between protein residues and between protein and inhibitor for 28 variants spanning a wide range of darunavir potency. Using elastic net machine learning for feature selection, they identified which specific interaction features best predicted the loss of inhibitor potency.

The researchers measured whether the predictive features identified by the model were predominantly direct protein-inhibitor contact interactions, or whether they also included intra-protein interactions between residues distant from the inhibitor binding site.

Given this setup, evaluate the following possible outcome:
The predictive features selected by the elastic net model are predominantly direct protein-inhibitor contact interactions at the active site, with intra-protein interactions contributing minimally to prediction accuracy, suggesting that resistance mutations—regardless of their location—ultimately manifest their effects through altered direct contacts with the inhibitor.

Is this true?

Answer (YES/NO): NO